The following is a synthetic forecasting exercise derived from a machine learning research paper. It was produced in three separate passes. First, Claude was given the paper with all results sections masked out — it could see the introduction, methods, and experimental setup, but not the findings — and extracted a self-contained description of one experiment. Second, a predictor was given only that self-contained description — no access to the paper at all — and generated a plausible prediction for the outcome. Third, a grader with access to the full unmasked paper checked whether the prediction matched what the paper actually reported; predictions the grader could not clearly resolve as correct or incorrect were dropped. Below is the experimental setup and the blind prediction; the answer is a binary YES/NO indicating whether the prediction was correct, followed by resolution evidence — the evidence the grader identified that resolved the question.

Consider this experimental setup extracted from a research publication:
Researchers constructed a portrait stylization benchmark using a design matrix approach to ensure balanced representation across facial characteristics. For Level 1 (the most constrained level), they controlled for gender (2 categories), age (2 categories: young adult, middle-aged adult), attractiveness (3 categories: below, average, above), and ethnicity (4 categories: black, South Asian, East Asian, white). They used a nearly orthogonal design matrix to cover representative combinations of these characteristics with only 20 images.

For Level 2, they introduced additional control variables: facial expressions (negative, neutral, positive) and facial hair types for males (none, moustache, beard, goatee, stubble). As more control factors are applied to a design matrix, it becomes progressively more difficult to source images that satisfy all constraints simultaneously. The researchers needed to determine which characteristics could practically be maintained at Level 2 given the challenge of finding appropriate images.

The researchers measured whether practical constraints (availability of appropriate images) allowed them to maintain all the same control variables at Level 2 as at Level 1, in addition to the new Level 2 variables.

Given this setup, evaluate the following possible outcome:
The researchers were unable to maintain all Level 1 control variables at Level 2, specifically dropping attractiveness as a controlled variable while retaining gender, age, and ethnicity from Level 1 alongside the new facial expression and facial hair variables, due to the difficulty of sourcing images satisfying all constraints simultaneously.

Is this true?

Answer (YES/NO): NO